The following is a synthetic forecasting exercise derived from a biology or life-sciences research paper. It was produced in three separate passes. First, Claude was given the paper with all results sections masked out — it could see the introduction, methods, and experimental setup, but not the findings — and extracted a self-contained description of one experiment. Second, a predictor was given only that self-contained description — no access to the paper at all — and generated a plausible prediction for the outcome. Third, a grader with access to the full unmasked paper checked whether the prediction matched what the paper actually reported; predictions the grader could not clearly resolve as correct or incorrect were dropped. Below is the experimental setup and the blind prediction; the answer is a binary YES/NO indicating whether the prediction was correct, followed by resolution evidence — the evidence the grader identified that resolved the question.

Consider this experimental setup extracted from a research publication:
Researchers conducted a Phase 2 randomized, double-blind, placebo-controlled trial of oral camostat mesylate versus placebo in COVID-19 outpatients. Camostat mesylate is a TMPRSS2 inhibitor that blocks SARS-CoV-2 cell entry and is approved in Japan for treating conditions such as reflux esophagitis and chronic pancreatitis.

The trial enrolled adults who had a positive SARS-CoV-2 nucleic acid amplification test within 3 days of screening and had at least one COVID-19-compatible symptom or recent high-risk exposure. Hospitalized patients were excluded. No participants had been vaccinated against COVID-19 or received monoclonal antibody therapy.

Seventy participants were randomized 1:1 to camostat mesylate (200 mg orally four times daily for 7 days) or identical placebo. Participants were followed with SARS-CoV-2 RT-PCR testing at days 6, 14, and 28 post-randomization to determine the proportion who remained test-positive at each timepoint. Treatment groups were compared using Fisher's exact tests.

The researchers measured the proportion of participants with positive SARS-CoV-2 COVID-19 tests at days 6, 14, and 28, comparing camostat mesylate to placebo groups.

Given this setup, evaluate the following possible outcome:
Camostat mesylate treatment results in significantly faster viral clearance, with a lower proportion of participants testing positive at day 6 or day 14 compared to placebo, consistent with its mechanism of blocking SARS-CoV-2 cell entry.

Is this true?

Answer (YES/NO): NO